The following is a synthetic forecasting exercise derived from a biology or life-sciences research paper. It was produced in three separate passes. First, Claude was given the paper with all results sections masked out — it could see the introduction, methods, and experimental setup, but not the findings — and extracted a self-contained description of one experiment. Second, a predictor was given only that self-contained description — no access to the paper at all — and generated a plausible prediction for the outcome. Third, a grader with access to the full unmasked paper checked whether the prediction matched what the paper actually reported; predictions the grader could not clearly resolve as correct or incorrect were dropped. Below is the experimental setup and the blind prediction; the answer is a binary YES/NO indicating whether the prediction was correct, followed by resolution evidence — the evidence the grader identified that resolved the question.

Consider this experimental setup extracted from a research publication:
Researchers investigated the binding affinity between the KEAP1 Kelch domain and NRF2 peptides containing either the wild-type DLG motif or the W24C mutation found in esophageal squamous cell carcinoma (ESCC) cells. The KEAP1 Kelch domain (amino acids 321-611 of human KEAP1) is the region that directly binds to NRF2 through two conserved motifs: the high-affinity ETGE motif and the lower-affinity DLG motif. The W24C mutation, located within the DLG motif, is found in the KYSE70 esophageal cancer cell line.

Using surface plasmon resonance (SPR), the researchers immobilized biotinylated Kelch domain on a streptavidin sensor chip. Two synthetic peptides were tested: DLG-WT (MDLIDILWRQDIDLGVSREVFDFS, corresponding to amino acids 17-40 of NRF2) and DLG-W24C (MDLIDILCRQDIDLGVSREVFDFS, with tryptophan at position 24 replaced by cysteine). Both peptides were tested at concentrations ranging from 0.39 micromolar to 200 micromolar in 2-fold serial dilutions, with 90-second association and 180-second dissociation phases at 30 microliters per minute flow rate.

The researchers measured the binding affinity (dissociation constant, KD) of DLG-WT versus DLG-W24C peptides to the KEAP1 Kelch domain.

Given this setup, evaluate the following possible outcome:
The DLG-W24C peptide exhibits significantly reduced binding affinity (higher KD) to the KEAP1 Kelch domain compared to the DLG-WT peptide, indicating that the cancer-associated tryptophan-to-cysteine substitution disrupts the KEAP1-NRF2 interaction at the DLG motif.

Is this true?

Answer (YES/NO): YES